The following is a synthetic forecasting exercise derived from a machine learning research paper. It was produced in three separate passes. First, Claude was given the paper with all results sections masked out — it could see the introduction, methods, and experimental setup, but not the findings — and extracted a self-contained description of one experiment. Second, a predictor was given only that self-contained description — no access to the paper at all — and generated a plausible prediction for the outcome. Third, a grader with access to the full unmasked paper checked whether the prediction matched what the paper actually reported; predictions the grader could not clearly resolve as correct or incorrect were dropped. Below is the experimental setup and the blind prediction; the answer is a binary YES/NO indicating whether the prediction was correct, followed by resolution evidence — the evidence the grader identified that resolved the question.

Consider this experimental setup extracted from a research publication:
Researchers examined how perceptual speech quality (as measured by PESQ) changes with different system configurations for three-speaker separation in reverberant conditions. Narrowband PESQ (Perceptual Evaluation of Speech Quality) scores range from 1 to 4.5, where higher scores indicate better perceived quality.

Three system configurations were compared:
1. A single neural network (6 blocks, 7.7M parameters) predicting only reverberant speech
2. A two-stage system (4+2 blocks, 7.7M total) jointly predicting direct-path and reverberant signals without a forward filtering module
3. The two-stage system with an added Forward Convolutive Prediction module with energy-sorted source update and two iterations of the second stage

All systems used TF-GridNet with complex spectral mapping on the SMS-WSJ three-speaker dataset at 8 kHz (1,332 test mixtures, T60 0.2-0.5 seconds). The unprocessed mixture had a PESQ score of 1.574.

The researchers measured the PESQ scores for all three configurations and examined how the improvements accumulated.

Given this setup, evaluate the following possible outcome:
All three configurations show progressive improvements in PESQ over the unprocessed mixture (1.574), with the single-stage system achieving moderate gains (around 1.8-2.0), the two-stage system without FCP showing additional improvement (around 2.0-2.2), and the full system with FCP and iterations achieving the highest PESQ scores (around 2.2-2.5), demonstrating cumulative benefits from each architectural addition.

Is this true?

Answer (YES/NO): NO